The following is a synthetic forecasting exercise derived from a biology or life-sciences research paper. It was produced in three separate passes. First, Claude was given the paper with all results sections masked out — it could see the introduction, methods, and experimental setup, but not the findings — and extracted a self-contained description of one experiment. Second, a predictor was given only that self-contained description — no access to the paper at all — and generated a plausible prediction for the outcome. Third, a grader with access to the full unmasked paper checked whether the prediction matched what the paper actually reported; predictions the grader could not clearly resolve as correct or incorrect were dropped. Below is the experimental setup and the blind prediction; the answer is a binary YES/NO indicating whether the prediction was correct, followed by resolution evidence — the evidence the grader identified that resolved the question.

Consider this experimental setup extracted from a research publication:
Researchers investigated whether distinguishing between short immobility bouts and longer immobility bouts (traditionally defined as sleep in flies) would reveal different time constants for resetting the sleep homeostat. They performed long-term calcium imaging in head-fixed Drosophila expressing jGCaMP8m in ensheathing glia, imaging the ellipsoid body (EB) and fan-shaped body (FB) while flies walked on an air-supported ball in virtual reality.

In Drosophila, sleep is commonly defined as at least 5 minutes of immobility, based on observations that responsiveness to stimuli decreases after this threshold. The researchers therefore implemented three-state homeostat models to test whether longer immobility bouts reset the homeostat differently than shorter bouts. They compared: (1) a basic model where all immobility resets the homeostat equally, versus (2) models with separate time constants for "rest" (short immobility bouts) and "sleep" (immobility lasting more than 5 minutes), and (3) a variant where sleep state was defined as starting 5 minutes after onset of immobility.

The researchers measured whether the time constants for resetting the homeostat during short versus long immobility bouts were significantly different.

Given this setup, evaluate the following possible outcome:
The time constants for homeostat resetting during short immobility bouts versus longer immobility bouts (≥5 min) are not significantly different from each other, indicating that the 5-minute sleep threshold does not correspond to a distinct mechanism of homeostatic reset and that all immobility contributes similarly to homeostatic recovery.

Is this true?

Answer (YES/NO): YES